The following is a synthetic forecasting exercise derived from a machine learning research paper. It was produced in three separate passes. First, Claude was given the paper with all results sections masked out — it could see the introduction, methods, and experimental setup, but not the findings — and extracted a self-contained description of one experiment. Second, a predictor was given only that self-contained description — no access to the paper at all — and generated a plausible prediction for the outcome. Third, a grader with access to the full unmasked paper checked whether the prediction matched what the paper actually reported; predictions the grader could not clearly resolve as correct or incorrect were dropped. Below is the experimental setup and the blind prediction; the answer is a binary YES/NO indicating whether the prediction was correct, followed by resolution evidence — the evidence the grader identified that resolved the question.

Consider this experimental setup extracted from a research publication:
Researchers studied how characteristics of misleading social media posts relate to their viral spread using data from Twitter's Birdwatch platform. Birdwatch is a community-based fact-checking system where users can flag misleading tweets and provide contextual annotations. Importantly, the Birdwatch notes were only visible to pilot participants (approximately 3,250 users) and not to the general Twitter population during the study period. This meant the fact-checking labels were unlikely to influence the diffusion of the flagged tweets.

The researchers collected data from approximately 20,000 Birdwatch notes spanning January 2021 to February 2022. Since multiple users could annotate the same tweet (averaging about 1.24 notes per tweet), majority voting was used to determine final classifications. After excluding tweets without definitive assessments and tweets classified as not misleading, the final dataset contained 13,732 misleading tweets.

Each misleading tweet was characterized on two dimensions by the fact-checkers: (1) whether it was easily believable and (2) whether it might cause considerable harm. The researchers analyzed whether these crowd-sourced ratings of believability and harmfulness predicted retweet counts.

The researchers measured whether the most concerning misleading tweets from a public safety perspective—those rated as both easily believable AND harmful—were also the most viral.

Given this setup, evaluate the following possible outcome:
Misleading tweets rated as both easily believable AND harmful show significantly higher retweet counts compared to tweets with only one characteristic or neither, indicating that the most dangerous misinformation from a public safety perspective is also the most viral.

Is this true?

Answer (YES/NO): NO